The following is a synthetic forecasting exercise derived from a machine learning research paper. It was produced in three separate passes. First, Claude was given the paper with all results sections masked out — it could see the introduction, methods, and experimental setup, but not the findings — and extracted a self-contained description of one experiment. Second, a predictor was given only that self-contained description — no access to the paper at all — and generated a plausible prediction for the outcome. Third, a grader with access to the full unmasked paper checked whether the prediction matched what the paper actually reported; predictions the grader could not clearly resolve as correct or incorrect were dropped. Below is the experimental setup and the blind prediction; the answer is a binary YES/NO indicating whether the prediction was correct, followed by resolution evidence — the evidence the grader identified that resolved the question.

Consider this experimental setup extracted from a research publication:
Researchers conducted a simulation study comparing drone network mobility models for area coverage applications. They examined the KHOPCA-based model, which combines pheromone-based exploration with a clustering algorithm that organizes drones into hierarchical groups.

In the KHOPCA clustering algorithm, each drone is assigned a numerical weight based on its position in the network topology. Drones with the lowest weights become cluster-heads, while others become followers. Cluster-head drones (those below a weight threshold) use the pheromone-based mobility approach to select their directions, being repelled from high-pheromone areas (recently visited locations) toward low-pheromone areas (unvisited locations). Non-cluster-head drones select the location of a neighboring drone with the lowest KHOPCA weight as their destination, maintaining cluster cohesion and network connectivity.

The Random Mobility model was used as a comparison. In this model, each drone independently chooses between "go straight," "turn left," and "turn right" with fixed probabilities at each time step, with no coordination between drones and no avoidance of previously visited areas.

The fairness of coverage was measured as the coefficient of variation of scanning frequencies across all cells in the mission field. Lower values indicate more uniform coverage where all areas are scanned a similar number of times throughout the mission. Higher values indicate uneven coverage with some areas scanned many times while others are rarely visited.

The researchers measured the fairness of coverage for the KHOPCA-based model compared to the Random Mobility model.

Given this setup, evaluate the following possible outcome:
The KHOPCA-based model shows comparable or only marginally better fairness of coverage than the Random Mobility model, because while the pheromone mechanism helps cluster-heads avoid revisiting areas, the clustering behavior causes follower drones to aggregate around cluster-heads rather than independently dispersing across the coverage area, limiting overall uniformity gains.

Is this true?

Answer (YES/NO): NO